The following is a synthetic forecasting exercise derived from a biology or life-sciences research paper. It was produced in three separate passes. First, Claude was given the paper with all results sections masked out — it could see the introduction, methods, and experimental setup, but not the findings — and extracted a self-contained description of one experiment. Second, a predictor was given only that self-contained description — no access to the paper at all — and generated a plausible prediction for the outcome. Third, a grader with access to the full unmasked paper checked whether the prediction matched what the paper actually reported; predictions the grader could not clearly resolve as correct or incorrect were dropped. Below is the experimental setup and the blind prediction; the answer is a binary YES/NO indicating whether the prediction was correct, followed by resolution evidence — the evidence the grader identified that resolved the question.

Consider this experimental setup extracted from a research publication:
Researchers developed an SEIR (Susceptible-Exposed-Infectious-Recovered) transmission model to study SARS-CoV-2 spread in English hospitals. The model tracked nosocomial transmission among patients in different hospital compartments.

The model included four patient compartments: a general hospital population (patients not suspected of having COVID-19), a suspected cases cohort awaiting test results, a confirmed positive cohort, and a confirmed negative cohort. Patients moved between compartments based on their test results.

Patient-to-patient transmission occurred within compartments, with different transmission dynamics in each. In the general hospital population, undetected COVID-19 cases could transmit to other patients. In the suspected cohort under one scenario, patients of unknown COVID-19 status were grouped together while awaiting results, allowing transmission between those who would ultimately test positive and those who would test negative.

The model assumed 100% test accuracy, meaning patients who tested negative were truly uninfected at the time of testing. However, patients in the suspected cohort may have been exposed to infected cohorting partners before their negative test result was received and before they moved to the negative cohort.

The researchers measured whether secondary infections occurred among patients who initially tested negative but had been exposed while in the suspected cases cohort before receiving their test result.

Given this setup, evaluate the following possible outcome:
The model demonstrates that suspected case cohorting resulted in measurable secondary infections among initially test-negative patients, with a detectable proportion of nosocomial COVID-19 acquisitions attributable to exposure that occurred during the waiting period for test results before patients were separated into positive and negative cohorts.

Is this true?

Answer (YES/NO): YES